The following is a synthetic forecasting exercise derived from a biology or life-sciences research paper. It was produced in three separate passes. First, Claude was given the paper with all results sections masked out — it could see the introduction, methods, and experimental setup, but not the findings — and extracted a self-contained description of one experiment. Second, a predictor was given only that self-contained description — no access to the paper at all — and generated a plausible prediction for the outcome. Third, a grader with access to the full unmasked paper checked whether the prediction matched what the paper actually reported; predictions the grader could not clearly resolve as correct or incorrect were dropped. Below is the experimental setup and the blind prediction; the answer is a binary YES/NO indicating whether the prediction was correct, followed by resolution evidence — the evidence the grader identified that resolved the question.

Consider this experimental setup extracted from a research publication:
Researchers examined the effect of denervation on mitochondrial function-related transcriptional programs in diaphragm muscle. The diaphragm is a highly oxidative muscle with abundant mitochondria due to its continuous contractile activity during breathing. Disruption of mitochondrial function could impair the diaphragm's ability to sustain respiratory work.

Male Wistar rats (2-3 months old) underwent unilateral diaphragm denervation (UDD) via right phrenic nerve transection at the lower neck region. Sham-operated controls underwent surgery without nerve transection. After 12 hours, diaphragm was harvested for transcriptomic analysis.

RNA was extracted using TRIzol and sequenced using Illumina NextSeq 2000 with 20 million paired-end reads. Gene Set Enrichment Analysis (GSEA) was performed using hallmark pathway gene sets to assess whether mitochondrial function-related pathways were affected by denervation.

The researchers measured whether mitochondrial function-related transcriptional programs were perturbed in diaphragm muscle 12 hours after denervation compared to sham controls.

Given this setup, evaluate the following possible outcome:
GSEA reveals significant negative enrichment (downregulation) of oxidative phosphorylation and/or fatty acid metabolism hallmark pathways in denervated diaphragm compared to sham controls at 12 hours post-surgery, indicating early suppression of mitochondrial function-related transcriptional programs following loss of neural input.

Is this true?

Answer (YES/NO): YES